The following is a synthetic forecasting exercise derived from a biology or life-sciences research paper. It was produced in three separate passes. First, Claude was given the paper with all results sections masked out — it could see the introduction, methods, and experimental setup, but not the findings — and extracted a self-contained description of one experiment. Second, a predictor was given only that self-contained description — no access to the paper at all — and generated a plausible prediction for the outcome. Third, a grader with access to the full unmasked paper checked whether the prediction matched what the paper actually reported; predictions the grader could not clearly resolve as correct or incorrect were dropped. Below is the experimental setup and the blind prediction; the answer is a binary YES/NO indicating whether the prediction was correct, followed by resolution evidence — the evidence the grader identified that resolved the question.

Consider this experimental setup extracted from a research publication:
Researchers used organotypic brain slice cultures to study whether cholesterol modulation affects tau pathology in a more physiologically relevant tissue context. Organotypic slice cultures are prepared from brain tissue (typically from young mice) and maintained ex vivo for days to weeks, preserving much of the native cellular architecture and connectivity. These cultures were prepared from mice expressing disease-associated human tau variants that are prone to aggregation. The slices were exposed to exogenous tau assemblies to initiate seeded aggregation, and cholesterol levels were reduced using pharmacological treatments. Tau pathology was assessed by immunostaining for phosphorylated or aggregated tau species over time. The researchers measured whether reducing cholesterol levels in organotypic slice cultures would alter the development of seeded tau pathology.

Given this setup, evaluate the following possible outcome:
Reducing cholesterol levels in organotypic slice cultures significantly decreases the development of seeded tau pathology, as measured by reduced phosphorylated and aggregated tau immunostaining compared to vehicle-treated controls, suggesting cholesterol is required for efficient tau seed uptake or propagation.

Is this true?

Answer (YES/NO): NO